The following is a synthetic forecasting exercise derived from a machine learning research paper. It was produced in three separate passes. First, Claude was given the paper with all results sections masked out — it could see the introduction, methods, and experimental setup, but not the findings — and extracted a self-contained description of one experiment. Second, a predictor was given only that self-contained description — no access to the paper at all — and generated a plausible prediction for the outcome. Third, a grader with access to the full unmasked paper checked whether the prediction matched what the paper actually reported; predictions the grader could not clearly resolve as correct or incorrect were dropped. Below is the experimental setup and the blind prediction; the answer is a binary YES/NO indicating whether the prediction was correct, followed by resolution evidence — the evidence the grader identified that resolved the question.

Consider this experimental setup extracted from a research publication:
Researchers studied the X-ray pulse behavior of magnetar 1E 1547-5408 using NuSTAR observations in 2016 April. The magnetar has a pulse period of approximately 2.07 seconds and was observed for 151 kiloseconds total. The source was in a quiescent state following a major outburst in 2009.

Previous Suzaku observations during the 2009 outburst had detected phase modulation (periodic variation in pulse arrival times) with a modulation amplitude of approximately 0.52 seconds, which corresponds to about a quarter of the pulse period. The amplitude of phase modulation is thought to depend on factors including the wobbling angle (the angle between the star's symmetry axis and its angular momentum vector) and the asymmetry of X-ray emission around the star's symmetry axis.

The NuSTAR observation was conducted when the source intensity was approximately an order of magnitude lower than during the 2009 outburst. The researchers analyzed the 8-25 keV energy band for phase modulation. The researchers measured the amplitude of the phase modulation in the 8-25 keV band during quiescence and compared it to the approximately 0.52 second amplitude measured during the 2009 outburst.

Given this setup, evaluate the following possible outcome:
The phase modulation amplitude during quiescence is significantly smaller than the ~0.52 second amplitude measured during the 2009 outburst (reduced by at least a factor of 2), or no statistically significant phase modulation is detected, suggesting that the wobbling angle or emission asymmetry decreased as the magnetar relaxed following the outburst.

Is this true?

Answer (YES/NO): YES